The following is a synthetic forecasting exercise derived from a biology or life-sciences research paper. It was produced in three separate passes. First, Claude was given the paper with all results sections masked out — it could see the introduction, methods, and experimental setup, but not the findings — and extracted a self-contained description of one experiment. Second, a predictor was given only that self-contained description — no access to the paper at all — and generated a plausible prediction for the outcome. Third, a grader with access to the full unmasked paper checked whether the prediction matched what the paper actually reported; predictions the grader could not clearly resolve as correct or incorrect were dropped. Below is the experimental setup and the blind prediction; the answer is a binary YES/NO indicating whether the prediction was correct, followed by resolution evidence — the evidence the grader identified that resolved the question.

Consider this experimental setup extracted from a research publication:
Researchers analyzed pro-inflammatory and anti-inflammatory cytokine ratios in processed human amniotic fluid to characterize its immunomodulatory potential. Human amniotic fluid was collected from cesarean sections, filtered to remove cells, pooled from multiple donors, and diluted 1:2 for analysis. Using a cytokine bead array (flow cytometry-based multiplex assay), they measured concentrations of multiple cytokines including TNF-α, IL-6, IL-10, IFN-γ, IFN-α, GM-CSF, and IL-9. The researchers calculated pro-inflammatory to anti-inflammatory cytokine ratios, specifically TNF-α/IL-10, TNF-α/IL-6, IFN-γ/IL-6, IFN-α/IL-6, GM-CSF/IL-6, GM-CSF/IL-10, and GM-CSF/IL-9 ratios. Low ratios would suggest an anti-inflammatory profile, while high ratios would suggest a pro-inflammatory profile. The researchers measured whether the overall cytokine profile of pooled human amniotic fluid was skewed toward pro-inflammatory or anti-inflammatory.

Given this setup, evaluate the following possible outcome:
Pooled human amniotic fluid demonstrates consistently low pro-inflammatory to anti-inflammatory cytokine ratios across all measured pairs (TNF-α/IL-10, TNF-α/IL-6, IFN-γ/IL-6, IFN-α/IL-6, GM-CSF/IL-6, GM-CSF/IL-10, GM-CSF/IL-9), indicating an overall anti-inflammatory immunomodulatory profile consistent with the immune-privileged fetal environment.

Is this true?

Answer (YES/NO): YES